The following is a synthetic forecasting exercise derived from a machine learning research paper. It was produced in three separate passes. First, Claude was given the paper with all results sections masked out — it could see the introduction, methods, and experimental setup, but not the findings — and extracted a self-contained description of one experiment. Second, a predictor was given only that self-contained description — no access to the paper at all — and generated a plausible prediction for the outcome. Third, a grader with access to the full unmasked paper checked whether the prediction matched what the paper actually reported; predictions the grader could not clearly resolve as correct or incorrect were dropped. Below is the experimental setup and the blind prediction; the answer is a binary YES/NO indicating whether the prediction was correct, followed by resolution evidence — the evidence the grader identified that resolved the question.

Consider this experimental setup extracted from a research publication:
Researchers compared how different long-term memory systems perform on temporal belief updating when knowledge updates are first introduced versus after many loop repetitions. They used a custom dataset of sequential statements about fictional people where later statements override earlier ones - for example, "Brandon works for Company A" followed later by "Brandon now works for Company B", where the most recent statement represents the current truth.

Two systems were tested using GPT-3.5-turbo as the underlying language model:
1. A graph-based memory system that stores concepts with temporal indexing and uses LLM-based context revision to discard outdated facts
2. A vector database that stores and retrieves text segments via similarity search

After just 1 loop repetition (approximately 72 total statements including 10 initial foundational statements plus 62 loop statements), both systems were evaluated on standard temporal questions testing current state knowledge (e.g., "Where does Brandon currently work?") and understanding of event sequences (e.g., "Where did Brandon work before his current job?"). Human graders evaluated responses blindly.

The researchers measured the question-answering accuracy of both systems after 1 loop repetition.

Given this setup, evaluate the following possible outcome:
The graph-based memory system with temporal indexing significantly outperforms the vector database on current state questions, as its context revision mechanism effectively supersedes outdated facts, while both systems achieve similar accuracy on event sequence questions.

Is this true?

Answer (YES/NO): NO